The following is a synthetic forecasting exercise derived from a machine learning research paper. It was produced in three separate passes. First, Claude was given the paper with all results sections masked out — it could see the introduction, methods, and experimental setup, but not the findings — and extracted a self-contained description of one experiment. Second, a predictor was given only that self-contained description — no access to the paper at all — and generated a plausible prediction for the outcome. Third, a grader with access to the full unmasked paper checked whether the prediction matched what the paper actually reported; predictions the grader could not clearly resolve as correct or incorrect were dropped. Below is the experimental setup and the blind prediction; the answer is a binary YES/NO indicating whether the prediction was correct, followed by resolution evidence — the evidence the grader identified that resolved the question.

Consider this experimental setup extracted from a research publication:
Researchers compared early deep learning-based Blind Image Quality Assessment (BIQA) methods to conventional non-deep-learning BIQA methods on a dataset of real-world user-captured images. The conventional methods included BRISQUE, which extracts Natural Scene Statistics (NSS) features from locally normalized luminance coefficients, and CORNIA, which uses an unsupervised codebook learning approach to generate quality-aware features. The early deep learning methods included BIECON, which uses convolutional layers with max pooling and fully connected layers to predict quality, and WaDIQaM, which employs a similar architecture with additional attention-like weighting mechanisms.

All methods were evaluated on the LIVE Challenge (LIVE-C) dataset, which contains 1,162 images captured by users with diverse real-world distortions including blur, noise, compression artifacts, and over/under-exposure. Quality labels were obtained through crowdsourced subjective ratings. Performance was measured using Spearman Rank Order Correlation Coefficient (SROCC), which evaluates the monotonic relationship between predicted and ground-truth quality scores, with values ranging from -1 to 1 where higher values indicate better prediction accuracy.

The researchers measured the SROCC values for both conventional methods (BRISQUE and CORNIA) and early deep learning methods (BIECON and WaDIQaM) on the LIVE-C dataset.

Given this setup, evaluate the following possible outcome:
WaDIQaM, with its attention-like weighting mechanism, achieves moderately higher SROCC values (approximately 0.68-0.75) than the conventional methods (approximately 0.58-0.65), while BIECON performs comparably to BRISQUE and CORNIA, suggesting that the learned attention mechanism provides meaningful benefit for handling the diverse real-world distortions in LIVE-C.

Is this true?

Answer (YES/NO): NO